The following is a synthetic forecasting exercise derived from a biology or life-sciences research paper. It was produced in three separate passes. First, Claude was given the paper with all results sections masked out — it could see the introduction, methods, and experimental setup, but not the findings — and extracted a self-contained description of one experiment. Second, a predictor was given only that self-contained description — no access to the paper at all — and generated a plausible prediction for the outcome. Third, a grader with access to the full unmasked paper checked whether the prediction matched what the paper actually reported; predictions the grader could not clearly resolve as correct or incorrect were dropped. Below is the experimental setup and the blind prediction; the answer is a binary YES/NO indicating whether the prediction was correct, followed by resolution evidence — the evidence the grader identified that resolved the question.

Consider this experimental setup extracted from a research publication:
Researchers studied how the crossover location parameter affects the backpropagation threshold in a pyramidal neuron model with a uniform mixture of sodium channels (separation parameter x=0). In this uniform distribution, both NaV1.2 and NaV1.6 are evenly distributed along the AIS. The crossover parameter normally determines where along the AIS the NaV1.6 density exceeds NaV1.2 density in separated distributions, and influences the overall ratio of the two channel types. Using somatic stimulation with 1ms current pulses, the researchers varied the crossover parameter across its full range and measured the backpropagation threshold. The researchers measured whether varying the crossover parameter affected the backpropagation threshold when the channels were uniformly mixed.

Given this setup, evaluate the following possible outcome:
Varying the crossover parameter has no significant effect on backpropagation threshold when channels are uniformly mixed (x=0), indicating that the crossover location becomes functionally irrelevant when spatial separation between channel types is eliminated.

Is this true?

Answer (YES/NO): YES